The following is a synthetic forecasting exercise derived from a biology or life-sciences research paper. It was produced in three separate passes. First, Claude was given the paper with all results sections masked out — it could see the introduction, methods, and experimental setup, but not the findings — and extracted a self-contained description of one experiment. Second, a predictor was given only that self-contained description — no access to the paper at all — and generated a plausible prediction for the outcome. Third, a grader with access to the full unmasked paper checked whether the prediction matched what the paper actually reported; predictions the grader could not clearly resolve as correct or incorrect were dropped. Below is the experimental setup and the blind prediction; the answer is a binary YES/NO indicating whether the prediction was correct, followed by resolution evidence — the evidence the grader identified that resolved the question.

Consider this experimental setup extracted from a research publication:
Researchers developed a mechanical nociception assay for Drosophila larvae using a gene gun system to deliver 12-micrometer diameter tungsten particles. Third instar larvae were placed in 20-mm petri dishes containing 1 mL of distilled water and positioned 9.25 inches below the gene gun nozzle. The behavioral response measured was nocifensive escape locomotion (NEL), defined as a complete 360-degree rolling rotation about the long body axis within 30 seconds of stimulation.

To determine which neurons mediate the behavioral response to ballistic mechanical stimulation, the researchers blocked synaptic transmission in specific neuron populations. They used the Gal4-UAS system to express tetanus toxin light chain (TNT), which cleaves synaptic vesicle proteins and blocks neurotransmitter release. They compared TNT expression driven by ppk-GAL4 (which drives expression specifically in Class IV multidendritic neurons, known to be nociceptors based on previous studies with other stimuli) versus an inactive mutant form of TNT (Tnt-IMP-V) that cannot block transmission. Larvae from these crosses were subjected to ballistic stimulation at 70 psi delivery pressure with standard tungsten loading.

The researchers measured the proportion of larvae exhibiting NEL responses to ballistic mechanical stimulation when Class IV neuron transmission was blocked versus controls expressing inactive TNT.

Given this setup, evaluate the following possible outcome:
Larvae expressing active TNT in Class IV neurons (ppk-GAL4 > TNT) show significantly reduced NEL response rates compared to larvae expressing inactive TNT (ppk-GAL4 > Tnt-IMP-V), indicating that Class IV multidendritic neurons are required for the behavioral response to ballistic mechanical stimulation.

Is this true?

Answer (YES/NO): YES